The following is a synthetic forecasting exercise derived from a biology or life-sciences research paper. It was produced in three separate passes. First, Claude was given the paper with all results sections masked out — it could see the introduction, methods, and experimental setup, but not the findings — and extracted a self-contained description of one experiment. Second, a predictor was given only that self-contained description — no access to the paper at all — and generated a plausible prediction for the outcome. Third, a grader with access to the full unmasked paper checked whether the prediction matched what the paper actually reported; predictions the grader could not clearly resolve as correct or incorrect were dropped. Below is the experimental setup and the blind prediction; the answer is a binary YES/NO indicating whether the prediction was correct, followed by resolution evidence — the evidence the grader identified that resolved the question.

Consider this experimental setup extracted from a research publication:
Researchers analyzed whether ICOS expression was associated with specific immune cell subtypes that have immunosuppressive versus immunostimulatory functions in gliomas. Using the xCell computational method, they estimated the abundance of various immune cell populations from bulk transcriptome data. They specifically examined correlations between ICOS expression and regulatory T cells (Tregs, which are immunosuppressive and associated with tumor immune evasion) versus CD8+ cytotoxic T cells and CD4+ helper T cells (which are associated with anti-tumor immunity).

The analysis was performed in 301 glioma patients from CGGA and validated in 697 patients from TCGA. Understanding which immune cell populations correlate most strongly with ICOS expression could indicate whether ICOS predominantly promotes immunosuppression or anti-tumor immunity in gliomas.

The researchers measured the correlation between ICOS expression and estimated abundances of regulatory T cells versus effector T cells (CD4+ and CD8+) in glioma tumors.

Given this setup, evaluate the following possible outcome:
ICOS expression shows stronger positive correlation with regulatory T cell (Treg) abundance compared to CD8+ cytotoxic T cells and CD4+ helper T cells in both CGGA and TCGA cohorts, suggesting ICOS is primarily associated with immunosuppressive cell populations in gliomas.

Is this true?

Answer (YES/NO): NO